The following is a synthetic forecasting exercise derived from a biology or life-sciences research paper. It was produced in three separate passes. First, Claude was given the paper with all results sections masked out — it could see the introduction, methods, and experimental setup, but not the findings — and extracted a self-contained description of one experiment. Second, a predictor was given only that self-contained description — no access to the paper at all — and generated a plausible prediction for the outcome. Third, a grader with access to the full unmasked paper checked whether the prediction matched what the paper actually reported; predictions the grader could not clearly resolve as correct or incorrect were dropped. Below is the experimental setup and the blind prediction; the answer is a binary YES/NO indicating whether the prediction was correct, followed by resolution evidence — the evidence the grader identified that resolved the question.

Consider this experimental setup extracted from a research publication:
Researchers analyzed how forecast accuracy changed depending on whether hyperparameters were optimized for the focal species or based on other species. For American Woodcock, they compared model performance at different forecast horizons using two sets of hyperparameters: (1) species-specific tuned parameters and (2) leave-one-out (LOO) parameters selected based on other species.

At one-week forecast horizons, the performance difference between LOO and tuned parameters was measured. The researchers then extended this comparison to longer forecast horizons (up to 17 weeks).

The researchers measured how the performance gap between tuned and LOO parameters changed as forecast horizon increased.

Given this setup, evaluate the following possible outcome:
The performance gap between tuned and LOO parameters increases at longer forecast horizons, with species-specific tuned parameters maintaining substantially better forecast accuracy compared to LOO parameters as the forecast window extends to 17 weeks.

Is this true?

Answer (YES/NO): YES